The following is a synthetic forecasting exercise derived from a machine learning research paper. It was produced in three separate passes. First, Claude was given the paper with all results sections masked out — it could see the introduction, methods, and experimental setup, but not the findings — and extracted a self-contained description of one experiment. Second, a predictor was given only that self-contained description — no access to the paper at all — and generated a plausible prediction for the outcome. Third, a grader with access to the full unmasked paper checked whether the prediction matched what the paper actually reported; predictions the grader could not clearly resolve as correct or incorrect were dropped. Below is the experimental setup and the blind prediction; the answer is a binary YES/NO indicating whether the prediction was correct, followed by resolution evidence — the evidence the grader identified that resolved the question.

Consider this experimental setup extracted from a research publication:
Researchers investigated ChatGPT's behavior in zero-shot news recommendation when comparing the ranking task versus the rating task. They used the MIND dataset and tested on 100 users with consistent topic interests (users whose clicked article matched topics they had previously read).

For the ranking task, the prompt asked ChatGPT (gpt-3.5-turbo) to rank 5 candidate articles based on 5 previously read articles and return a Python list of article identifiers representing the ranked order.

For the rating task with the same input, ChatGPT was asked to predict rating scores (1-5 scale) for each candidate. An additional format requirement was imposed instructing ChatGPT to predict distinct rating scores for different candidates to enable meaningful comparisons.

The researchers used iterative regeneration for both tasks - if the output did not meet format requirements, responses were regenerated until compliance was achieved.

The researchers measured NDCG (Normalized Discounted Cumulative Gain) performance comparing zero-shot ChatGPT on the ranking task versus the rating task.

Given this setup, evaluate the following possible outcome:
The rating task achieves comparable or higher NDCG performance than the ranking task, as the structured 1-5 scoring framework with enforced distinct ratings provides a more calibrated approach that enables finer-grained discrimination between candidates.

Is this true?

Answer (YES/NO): NO